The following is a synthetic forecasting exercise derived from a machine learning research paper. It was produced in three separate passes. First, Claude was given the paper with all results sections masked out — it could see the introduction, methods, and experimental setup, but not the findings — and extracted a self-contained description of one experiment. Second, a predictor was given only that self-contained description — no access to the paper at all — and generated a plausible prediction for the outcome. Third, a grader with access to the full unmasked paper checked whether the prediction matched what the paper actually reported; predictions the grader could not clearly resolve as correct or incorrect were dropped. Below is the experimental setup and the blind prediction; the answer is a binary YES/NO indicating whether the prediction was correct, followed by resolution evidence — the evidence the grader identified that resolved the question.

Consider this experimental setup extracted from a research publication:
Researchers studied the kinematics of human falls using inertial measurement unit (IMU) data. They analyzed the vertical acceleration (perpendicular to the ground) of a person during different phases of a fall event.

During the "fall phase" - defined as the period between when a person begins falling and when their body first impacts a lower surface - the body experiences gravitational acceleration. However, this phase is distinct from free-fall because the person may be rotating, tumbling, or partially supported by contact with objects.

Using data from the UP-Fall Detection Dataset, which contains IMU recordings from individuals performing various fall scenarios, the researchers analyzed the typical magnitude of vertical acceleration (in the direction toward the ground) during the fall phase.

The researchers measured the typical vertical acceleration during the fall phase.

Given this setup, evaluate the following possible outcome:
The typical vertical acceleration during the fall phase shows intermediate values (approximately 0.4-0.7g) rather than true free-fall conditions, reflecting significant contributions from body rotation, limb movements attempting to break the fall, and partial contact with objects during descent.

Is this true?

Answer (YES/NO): YES